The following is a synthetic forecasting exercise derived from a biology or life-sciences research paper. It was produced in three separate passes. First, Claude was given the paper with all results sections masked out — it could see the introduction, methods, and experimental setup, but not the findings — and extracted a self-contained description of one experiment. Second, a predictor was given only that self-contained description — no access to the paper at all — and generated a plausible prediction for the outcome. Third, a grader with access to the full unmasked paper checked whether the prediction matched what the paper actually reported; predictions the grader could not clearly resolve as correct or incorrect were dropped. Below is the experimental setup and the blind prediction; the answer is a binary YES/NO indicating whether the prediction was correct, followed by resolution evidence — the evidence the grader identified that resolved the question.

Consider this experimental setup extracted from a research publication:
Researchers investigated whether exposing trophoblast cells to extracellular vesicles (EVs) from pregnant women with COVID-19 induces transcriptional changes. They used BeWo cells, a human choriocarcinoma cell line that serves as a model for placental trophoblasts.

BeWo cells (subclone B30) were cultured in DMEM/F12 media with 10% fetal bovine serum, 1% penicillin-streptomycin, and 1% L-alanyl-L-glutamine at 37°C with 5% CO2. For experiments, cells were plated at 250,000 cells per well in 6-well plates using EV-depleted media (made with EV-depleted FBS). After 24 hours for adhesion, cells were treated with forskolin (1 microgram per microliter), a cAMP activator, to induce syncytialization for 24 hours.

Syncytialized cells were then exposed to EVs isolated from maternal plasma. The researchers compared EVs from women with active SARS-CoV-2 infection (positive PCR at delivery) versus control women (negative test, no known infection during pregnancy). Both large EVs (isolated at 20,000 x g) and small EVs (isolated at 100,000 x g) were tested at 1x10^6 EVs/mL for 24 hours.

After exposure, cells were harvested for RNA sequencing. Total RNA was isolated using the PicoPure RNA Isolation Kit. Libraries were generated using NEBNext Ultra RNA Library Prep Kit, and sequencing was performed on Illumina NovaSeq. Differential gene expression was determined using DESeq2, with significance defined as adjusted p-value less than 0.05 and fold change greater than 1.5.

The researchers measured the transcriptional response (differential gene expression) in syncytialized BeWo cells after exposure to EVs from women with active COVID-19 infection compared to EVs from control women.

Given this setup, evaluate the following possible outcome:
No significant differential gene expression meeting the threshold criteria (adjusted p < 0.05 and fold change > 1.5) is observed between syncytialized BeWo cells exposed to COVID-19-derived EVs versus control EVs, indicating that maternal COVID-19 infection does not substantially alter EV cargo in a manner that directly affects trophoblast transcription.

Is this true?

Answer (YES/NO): NO